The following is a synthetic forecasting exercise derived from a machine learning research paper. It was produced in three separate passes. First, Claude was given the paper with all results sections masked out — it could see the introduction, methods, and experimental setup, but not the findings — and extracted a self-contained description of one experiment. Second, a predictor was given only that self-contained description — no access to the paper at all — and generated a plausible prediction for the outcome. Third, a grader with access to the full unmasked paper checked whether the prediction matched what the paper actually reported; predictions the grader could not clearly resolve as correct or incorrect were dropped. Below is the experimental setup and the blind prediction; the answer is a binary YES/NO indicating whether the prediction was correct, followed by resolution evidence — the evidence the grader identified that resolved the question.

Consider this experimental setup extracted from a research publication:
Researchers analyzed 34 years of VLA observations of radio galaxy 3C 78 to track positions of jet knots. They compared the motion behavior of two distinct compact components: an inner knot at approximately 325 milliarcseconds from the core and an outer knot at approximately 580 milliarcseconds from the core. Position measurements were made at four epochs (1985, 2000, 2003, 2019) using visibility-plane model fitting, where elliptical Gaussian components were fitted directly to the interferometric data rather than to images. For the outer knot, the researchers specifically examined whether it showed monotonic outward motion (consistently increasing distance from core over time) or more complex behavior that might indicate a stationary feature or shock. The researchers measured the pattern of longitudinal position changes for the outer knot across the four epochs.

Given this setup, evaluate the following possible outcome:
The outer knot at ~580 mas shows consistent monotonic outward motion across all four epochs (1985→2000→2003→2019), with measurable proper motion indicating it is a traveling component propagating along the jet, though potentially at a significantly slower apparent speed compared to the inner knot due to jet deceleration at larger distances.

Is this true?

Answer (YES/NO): NO